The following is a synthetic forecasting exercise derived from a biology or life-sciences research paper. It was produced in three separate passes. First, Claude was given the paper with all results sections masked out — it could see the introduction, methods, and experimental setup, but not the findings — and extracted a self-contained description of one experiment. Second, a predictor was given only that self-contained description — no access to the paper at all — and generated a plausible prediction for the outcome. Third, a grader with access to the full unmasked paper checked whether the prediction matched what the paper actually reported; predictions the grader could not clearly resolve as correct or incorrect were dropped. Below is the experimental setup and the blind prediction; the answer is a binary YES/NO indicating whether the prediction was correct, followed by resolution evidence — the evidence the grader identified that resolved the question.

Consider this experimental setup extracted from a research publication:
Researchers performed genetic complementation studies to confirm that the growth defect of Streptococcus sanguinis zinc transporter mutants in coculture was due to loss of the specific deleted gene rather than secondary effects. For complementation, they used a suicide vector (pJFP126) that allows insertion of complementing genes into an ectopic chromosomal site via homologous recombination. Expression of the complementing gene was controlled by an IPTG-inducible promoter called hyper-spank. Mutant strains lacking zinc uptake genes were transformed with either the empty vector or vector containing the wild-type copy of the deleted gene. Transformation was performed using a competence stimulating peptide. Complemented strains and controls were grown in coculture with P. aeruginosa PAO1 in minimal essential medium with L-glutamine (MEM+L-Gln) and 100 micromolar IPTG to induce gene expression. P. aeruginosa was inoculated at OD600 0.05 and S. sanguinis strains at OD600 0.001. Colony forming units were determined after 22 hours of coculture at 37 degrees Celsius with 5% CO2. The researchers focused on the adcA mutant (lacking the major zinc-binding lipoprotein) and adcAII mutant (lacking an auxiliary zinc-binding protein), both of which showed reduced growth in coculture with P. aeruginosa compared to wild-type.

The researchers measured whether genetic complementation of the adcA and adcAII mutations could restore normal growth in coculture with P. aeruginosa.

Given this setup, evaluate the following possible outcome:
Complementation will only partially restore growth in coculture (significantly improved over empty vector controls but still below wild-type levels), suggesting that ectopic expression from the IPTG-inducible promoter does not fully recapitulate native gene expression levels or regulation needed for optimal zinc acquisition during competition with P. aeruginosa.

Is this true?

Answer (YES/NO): NO